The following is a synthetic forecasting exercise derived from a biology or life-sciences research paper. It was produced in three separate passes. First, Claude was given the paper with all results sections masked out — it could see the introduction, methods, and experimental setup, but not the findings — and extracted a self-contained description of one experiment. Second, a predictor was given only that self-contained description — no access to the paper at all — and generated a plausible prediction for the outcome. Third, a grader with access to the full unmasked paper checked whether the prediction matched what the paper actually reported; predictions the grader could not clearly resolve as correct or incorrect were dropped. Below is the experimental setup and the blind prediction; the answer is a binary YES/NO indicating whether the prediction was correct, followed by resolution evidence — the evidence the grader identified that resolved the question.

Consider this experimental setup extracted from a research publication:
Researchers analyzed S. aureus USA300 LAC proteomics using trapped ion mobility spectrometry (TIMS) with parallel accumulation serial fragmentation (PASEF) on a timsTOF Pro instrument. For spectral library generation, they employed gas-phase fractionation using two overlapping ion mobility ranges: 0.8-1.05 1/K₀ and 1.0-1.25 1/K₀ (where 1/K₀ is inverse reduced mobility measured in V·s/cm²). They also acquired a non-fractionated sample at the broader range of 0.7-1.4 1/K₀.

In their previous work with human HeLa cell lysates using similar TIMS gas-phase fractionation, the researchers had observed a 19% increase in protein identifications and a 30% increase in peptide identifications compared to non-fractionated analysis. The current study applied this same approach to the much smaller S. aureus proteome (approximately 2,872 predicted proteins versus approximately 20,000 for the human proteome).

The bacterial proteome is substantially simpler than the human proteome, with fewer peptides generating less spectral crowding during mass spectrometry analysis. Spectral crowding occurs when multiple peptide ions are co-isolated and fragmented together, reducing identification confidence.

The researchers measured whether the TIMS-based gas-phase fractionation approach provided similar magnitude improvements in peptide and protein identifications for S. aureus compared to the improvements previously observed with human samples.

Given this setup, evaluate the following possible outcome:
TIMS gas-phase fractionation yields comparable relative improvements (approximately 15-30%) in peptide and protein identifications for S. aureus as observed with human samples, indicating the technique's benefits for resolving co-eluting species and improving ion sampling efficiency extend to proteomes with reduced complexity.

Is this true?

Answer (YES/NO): NO